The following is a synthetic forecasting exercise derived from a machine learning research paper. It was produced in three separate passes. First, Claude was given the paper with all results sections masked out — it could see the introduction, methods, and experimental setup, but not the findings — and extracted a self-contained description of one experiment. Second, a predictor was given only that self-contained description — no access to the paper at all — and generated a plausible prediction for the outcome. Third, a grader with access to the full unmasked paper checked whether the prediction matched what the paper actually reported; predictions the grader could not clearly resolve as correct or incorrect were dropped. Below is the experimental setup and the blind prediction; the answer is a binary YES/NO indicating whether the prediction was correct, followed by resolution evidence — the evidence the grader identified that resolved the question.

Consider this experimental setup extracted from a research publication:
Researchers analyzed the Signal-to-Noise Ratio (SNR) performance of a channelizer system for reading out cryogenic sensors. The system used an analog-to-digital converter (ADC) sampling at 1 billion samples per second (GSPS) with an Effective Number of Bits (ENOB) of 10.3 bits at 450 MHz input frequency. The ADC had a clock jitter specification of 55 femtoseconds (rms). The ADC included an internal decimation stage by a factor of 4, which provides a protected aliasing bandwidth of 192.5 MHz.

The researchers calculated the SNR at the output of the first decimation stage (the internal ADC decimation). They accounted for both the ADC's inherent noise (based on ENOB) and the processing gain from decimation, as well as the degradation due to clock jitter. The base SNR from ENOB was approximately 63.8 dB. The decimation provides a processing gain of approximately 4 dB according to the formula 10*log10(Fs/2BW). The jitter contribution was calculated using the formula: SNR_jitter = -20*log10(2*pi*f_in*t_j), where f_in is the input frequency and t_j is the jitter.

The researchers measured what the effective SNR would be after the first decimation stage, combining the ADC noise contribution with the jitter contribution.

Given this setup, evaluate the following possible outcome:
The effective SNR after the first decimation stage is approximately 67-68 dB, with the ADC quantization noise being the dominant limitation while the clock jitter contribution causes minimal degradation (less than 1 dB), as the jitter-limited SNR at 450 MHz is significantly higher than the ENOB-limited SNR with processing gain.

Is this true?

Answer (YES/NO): YES